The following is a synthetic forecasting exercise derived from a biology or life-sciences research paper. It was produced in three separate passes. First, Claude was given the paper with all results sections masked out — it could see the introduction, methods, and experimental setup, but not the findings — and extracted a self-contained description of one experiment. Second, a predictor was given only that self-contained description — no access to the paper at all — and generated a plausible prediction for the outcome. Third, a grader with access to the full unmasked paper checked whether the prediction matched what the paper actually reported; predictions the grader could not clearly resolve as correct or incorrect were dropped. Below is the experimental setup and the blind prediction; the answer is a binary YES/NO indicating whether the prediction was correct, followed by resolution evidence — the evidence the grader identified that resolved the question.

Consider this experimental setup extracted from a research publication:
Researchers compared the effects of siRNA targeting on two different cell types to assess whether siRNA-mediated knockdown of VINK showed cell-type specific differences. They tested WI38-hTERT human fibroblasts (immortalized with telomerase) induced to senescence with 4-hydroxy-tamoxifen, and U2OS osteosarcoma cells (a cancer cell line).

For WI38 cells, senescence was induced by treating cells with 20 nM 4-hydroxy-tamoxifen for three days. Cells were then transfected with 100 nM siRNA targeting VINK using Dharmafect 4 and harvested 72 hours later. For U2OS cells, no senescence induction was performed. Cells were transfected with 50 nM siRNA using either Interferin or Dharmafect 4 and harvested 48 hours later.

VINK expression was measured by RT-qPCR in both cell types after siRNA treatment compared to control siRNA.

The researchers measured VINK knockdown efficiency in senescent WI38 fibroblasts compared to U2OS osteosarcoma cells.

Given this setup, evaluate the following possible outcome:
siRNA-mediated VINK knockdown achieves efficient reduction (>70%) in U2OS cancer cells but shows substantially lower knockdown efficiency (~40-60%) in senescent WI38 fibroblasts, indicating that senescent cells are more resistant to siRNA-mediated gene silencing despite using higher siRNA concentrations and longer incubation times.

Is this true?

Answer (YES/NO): NO